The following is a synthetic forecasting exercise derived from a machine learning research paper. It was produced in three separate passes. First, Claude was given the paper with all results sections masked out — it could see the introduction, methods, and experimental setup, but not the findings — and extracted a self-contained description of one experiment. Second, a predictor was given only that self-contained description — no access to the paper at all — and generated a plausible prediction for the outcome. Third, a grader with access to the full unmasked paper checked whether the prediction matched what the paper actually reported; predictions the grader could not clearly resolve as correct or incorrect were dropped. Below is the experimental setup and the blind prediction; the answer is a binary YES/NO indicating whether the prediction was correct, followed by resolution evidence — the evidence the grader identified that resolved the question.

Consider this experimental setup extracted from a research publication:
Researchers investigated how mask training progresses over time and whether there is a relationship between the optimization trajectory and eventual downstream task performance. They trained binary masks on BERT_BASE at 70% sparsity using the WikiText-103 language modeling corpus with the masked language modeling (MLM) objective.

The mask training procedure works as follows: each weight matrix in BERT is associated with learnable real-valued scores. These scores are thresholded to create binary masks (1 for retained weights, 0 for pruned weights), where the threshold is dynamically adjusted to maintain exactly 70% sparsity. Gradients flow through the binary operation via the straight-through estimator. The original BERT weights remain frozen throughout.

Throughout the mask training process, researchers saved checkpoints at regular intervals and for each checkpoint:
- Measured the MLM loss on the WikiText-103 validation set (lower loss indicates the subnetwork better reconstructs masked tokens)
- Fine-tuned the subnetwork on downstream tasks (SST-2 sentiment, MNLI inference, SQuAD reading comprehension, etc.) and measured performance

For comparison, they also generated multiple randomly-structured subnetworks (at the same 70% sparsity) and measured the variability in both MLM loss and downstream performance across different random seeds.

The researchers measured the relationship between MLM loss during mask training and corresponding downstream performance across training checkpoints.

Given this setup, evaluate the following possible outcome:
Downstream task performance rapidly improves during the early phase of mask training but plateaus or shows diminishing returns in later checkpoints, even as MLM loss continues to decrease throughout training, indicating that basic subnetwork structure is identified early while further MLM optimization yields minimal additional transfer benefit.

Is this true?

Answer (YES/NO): NO